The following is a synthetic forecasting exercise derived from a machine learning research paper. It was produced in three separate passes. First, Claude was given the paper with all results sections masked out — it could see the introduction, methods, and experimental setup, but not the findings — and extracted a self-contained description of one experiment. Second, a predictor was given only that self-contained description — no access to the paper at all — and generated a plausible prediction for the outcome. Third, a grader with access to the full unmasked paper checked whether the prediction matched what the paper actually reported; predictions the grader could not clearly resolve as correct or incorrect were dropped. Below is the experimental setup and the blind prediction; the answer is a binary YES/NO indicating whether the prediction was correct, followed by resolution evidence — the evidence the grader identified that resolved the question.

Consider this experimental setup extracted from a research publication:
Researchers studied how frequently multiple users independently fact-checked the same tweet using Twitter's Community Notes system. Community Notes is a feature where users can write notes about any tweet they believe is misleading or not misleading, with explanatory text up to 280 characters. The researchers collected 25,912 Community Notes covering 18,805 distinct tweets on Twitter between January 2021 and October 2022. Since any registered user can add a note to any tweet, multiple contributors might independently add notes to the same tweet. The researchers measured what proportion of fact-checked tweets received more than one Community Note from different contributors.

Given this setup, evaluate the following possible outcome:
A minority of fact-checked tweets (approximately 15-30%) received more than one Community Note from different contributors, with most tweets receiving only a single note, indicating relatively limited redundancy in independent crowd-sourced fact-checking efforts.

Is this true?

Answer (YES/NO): YES